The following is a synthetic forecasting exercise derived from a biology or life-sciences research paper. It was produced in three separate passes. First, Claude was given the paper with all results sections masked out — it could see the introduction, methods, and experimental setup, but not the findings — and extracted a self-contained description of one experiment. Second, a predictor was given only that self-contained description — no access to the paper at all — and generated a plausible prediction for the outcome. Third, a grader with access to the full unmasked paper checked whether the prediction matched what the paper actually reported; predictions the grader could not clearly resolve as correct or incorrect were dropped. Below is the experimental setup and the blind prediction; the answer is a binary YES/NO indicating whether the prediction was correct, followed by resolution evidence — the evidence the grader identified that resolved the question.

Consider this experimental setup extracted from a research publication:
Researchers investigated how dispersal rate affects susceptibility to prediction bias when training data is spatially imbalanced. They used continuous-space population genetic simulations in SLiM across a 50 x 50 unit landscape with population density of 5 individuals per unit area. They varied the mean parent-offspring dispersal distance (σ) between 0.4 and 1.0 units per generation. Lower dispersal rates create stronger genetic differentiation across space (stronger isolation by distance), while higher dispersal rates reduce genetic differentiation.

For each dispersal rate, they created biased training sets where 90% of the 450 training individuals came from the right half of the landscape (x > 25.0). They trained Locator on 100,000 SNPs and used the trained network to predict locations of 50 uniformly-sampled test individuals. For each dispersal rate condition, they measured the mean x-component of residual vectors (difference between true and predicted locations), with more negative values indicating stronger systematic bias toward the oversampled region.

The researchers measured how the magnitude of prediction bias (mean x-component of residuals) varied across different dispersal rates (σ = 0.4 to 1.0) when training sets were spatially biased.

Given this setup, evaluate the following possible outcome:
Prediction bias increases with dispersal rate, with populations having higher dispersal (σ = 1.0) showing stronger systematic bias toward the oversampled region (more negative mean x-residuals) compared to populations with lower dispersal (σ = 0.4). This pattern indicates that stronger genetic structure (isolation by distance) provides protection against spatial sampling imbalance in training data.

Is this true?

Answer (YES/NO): NO